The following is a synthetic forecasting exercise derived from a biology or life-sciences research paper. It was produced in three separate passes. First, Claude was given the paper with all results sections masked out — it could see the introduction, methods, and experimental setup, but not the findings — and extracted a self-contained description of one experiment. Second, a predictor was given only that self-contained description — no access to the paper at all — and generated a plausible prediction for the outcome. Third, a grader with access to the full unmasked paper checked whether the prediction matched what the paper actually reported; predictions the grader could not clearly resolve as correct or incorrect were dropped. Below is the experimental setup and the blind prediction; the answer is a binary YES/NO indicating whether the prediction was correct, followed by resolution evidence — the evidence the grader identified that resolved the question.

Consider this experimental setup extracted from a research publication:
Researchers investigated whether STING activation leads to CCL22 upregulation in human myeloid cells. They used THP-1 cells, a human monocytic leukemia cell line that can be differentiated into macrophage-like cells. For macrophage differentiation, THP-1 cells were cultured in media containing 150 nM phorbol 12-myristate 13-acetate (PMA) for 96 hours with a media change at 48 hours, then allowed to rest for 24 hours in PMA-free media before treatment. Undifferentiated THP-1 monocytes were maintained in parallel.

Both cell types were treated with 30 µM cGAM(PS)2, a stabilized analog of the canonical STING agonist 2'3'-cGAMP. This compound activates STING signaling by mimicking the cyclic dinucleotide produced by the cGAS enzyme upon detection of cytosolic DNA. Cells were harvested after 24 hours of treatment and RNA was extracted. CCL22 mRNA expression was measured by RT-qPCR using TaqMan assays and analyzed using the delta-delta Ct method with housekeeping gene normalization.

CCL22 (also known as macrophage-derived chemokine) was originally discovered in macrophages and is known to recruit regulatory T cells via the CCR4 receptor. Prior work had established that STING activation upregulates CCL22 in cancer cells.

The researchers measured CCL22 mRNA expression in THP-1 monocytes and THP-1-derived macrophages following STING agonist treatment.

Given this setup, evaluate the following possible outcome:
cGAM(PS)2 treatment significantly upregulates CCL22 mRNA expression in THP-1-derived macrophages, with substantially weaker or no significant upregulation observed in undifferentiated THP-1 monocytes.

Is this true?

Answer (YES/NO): NO